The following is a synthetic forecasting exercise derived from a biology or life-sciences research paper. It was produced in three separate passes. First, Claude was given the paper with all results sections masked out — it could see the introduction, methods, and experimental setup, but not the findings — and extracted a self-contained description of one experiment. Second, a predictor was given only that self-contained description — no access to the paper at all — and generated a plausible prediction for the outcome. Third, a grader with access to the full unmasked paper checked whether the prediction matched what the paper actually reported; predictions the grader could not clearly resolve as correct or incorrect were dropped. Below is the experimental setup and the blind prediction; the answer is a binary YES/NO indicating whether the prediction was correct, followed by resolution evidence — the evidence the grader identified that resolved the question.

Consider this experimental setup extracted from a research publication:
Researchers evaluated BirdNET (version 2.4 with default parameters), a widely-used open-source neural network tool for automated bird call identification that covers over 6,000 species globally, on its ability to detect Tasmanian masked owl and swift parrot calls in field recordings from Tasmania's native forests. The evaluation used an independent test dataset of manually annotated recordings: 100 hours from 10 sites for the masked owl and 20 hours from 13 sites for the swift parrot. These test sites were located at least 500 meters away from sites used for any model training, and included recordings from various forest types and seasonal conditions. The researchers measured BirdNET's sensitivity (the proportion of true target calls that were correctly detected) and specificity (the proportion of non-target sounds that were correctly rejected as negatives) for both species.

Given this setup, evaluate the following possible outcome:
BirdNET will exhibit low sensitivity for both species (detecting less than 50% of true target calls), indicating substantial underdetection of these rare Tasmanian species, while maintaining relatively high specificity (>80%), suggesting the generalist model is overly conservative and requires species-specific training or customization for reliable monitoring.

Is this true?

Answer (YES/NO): YES